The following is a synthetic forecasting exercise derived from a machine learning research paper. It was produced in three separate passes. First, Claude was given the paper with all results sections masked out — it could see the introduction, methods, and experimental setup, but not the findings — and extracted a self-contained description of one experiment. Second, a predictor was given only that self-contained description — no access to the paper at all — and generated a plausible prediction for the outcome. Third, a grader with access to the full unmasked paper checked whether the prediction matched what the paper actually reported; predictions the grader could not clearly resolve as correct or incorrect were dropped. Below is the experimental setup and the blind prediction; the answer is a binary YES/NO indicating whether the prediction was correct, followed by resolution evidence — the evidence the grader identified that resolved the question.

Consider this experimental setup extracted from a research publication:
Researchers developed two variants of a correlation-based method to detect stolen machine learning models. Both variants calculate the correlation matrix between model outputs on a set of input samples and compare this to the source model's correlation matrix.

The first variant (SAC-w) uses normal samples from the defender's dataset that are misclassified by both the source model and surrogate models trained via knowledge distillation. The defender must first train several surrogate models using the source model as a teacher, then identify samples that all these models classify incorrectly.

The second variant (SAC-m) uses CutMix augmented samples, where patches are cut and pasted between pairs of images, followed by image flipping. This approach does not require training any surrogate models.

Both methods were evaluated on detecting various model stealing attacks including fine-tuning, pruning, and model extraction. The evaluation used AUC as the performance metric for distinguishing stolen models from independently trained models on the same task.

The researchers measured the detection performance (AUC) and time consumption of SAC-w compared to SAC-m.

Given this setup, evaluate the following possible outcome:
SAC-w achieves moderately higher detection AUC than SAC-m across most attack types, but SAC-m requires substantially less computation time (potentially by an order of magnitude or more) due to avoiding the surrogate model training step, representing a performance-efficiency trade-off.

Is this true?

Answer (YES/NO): NO